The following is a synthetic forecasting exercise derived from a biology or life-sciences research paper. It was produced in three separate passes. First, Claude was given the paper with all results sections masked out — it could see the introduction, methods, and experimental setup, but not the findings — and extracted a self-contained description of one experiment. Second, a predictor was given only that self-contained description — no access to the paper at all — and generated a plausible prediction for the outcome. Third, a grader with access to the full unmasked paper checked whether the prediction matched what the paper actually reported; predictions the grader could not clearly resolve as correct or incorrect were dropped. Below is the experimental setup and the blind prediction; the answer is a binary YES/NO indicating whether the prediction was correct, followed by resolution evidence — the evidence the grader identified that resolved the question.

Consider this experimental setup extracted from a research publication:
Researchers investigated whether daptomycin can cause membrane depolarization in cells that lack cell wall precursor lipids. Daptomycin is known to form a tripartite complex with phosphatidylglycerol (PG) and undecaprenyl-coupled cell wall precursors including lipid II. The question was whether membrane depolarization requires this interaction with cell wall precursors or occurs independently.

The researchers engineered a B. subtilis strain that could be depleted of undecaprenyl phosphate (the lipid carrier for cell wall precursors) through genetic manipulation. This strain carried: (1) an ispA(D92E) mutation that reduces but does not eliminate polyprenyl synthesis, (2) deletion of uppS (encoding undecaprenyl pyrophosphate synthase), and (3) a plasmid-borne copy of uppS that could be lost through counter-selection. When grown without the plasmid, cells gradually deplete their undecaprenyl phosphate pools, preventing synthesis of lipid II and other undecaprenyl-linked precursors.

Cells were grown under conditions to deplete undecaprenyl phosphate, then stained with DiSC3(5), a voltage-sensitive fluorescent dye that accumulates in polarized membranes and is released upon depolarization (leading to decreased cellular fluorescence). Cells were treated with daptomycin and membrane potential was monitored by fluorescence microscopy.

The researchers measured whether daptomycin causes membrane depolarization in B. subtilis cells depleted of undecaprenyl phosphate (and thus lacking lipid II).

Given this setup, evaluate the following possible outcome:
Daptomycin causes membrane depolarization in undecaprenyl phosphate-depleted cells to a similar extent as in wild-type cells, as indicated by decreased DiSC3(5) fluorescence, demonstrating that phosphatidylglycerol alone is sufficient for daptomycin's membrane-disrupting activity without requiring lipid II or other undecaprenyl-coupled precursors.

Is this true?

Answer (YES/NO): YES